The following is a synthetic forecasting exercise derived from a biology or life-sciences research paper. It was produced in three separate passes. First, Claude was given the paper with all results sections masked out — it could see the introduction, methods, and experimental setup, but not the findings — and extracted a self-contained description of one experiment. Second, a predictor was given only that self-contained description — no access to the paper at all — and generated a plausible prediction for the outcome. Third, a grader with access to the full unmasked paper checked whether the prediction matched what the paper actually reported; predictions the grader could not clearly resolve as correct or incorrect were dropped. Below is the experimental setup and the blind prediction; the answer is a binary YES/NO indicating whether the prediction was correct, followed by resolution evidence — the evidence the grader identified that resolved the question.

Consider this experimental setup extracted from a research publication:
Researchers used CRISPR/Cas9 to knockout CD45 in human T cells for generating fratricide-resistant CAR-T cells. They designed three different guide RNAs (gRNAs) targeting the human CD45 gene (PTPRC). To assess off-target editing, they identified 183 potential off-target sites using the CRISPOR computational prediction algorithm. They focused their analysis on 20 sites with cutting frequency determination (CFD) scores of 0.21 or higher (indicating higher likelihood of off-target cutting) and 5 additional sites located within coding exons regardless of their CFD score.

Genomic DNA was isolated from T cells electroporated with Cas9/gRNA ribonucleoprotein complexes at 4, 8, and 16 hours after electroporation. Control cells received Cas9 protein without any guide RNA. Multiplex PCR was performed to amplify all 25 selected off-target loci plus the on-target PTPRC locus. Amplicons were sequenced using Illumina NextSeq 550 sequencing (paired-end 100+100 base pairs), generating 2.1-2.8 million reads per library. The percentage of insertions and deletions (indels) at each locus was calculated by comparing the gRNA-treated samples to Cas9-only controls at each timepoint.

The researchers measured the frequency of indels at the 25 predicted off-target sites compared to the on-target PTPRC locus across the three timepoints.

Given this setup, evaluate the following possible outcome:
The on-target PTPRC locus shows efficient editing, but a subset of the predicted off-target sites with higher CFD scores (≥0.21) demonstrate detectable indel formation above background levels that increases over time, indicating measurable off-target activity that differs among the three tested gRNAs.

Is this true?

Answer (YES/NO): NO